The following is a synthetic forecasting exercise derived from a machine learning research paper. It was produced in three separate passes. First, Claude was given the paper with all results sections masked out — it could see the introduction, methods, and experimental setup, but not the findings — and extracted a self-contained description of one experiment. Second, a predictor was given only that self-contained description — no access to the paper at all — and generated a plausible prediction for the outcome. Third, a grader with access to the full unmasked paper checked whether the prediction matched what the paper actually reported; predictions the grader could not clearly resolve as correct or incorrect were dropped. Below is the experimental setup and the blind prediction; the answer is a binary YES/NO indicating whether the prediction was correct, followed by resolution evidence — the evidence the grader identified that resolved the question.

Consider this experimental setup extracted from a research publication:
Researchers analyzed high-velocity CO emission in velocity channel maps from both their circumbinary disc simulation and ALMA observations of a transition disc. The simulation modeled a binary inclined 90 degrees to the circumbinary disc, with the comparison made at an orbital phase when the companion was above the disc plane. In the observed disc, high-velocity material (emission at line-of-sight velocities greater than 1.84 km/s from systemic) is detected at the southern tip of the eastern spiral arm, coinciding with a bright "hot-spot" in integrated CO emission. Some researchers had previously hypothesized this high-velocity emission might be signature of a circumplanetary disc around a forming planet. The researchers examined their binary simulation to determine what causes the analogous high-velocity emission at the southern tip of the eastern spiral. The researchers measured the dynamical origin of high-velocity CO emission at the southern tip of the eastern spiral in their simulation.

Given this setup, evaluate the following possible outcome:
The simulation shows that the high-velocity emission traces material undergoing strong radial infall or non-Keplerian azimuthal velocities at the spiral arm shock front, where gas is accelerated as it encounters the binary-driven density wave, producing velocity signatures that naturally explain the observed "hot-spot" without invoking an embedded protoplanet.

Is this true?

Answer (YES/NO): NO